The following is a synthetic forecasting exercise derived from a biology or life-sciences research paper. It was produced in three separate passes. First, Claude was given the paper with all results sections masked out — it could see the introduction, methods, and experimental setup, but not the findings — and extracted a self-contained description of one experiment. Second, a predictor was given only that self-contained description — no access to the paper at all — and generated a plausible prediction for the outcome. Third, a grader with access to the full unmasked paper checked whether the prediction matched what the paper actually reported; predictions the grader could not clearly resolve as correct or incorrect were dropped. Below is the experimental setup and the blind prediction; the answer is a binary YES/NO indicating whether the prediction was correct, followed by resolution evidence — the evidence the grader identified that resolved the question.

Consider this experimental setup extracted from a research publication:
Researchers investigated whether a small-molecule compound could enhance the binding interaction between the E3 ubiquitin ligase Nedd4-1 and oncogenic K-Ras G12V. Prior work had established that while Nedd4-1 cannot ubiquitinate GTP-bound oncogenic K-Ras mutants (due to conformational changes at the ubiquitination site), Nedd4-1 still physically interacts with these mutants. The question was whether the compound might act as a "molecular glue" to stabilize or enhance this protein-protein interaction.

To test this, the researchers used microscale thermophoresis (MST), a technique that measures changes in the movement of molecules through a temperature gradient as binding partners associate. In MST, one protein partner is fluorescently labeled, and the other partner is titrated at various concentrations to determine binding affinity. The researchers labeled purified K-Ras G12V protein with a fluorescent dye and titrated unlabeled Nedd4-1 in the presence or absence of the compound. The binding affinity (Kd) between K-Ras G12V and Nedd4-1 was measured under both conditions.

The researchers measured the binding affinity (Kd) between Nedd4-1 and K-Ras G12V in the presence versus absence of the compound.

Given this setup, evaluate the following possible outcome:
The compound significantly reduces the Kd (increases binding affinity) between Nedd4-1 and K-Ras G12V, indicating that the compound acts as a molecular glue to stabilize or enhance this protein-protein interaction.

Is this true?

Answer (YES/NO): YES